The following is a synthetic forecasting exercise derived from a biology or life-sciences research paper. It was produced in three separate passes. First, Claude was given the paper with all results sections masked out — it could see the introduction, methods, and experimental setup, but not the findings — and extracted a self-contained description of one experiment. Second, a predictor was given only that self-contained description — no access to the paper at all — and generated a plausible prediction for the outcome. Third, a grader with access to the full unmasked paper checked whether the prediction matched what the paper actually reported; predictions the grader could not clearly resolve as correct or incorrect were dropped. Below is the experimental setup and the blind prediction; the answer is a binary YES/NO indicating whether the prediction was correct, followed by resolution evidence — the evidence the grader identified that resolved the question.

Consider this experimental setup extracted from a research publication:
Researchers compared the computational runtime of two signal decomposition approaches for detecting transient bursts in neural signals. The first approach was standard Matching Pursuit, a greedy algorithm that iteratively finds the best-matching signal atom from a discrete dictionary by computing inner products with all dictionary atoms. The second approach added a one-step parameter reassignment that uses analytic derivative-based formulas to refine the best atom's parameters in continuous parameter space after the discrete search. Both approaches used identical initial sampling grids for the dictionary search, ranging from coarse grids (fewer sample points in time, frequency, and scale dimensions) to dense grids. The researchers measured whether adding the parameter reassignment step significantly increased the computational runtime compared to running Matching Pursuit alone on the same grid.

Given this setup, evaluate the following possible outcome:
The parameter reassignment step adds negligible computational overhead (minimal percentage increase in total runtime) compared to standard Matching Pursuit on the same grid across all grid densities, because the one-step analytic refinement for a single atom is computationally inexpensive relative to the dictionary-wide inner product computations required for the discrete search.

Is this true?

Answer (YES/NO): YES